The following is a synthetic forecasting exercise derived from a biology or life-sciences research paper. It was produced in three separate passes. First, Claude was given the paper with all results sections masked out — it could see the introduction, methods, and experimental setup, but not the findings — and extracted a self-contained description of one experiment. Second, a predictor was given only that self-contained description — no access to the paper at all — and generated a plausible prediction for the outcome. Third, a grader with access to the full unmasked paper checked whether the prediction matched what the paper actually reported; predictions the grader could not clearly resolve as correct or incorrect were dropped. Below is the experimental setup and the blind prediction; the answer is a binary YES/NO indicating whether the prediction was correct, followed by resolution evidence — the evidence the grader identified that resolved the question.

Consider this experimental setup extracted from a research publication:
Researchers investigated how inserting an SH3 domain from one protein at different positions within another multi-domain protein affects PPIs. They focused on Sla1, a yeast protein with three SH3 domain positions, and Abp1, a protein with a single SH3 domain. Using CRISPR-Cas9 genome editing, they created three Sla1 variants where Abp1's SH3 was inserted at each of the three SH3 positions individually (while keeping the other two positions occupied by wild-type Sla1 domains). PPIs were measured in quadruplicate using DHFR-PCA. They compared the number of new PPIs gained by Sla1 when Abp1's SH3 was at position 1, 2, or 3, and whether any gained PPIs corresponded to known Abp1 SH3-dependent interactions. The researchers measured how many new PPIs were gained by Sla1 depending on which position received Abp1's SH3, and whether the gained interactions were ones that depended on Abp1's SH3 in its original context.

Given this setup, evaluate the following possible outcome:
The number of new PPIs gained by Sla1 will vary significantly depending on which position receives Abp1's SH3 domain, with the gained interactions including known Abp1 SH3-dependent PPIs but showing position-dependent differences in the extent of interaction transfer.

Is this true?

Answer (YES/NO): NO